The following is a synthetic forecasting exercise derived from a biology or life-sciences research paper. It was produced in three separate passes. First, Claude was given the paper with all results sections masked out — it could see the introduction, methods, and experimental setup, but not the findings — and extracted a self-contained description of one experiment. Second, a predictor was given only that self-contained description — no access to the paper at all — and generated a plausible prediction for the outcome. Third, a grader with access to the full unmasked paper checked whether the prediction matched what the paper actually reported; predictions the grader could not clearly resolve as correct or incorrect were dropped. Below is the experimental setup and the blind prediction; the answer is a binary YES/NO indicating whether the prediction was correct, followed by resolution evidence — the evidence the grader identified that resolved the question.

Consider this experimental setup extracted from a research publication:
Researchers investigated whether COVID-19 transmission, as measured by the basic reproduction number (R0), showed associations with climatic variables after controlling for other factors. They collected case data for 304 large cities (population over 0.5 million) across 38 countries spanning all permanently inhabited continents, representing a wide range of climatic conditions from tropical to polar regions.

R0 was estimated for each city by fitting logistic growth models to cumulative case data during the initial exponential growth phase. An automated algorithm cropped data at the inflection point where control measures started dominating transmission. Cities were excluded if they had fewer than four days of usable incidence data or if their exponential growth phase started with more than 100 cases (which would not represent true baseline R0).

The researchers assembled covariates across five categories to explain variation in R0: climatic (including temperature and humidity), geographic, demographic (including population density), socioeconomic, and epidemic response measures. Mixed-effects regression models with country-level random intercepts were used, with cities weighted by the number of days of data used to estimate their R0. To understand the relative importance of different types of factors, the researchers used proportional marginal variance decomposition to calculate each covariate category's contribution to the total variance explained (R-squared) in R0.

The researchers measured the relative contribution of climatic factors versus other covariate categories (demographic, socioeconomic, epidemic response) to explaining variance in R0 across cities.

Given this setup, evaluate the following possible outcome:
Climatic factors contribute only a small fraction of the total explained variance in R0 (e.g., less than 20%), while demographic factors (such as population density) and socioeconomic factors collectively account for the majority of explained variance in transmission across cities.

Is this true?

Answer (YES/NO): YES